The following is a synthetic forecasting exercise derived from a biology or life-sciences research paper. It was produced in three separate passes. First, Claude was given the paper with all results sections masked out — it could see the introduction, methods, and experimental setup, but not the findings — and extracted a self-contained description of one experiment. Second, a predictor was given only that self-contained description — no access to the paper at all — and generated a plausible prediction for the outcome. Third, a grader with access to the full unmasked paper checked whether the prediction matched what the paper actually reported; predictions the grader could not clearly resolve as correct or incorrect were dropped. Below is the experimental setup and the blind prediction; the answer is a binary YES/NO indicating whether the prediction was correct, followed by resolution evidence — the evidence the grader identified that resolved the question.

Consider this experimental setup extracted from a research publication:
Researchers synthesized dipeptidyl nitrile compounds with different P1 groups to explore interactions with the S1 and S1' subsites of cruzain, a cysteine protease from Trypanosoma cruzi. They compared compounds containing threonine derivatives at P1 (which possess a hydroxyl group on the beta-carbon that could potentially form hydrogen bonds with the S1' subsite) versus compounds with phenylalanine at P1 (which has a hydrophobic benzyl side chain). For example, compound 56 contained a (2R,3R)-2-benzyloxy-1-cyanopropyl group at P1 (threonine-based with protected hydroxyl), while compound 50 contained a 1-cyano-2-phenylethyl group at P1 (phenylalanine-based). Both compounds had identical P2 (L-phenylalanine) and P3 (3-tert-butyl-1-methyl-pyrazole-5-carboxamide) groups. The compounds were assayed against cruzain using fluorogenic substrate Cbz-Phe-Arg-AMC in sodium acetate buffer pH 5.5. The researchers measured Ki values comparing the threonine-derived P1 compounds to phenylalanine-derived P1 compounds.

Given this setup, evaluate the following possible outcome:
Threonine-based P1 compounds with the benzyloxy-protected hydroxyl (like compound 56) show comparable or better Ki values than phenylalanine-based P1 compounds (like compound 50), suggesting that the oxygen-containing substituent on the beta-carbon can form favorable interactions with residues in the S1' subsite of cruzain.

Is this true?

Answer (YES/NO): NO